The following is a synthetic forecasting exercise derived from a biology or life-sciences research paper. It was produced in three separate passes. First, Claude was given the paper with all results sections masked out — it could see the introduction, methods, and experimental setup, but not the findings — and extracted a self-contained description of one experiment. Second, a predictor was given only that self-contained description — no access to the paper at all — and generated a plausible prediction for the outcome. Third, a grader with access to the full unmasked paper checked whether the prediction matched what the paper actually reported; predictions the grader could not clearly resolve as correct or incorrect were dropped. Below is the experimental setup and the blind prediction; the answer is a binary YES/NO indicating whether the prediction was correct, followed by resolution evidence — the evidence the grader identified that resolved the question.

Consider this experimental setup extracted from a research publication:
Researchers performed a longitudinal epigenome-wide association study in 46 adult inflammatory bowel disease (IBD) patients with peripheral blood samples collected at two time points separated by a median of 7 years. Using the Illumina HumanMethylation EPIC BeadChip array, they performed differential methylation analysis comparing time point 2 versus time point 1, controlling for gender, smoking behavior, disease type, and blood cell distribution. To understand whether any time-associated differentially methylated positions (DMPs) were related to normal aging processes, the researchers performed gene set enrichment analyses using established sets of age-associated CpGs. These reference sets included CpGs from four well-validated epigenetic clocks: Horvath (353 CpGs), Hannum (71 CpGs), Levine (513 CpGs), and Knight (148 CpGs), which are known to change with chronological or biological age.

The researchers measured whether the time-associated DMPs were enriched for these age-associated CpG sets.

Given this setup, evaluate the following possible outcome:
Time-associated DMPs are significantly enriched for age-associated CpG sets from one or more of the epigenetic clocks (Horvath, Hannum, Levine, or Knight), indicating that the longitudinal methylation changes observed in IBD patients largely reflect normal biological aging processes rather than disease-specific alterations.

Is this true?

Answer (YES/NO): YES